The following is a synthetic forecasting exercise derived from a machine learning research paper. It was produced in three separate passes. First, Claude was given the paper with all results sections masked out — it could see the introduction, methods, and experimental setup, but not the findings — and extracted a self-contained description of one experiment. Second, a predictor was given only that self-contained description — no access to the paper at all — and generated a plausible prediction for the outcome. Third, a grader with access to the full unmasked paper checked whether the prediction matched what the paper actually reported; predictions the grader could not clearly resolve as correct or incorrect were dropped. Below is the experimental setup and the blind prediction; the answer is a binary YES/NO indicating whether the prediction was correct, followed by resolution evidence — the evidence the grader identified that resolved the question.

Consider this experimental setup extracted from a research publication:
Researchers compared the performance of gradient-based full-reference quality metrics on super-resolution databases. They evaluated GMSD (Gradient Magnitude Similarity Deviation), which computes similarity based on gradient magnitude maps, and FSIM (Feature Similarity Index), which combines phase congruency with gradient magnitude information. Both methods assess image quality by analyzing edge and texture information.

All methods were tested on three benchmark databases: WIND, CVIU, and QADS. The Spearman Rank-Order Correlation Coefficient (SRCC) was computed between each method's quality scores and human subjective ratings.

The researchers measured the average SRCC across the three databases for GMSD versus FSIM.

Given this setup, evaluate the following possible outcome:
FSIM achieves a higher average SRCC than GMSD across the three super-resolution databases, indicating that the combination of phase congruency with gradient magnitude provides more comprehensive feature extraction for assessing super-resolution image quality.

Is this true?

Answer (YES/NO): NO